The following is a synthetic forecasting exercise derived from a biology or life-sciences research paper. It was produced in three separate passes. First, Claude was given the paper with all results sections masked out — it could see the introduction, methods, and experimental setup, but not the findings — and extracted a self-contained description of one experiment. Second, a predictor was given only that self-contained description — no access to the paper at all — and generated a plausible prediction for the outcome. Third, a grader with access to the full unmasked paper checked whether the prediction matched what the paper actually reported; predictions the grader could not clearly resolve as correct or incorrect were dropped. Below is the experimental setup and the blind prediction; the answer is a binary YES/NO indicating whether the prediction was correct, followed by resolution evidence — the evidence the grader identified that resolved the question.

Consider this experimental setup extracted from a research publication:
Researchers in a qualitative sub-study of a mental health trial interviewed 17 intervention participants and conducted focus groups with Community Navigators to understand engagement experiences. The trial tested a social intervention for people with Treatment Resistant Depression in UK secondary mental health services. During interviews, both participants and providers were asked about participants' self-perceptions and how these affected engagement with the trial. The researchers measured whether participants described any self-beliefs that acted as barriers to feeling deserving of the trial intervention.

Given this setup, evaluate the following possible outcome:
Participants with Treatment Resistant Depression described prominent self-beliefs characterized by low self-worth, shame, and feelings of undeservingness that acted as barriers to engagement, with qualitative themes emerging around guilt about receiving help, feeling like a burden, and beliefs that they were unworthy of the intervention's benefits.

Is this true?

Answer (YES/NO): NO